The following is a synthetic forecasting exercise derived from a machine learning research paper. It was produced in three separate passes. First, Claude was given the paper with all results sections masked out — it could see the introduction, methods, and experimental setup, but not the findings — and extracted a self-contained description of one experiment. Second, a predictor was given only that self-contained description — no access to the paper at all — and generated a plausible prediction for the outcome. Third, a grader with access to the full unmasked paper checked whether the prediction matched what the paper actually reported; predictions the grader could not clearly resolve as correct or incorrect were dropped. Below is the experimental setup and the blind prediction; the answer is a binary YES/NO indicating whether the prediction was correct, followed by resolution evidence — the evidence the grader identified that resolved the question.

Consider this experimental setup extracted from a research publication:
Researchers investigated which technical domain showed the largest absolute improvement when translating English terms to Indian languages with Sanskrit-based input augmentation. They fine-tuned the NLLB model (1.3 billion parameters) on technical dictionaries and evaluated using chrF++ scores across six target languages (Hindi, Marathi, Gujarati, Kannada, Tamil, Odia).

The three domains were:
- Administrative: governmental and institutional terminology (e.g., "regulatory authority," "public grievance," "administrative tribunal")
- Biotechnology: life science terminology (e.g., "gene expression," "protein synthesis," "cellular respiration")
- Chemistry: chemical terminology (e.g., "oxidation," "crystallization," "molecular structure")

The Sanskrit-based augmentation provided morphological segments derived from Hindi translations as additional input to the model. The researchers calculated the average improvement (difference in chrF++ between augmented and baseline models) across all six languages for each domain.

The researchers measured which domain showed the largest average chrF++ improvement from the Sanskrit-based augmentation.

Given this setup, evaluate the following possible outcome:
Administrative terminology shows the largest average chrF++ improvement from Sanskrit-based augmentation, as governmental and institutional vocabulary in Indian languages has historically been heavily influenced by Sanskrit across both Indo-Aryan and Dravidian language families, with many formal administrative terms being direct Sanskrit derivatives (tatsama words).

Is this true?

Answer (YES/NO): NO